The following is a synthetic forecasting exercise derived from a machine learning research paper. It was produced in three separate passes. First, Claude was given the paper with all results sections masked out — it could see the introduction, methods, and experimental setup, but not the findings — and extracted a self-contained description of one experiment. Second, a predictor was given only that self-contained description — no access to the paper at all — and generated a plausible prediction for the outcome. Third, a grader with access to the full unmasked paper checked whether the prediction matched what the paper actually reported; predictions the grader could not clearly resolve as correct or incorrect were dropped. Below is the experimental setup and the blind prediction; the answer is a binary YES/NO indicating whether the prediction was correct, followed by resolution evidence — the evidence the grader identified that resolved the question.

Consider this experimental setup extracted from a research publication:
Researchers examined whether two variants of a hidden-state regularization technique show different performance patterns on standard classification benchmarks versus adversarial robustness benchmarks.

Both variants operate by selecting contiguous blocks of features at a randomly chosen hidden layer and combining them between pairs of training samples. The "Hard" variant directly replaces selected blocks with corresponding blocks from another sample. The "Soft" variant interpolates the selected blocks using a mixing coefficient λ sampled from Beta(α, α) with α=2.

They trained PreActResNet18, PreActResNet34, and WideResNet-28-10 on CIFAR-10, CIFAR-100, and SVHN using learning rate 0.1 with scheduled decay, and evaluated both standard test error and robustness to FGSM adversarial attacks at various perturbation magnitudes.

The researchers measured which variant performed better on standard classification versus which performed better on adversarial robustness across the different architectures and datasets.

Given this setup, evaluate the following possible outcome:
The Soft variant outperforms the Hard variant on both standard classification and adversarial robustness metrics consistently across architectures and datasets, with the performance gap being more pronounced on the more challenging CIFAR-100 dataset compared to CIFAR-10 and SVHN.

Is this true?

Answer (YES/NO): NO